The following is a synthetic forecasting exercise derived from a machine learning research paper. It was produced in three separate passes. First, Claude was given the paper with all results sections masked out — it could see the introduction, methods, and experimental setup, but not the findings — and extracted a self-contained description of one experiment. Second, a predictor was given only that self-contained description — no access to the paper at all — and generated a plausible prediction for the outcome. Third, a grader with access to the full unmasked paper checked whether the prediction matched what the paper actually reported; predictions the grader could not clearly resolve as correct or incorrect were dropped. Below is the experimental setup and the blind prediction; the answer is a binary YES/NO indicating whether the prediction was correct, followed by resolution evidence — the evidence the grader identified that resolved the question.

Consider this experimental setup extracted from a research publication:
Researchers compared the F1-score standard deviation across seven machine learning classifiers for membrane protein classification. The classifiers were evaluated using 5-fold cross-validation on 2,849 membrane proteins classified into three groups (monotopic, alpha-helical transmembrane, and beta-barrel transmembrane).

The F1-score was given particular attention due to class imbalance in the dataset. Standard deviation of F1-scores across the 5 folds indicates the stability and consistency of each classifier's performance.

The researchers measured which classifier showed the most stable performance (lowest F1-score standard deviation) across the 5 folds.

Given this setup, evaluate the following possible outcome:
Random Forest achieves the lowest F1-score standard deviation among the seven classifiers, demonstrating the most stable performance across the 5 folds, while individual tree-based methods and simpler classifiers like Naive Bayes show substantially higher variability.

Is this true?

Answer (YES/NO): NO